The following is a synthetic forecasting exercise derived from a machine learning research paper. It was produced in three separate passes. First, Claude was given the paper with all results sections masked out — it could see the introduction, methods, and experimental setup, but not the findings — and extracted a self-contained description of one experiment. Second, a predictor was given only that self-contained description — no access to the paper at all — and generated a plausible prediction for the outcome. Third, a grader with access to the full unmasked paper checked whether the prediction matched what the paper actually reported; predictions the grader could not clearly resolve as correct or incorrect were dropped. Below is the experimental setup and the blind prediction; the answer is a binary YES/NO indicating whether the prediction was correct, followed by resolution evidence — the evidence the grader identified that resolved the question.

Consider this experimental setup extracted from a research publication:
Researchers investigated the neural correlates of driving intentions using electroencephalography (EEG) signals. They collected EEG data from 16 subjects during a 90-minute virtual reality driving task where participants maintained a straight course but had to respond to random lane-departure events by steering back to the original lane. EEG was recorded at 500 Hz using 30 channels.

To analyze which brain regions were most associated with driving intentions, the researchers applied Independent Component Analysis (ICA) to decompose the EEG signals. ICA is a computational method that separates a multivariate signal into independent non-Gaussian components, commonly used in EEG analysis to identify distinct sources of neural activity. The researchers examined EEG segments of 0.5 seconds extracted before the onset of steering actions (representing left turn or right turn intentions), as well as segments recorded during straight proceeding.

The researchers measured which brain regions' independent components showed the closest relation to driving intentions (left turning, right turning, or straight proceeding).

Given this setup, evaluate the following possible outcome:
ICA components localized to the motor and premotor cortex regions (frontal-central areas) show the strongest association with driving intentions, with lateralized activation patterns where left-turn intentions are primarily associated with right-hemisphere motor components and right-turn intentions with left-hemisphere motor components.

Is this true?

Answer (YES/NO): NO